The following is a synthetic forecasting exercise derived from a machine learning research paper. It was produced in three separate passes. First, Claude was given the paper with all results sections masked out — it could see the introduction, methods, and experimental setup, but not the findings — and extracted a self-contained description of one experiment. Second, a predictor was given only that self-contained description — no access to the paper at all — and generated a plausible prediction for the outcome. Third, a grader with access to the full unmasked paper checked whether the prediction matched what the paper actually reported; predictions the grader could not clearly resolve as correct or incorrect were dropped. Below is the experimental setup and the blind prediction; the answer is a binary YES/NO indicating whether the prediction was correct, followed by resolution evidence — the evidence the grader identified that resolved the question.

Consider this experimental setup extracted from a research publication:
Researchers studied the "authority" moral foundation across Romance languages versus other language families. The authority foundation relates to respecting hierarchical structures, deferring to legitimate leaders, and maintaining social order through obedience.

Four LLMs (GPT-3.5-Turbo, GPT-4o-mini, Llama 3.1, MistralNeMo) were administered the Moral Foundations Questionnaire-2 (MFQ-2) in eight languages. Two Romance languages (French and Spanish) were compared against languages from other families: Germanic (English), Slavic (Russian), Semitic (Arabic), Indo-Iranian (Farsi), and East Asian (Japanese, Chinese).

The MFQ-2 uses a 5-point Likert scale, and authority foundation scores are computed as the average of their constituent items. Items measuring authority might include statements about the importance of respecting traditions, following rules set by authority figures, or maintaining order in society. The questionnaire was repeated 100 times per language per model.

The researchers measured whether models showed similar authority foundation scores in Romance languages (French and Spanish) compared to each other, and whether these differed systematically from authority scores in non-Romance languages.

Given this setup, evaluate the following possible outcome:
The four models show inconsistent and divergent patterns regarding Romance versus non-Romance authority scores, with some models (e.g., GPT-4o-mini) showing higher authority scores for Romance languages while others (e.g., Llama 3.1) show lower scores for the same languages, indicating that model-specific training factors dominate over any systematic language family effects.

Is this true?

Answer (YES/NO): NO